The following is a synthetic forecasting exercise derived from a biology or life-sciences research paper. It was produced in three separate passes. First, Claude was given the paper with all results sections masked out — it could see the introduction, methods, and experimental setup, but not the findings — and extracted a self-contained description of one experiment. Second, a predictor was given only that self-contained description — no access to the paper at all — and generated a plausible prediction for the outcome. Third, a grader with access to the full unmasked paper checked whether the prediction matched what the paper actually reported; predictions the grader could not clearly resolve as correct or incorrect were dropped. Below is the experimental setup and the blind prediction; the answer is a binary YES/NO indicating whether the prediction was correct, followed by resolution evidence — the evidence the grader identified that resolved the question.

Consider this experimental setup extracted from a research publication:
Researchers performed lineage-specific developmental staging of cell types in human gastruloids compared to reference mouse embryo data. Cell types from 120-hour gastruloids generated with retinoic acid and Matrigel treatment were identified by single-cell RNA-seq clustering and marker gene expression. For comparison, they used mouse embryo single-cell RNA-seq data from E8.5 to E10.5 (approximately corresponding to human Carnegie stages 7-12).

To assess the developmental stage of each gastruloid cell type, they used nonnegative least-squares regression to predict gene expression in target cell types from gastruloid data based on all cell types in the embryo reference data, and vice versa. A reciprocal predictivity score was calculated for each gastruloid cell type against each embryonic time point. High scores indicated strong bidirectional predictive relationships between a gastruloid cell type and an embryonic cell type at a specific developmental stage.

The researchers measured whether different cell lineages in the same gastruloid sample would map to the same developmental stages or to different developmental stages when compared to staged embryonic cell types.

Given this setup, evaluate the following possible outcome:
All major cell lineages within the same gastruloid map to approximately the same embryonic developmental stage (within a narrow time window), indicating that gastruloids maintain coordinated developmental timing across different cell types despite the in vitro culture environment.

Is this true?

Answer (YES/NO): NO